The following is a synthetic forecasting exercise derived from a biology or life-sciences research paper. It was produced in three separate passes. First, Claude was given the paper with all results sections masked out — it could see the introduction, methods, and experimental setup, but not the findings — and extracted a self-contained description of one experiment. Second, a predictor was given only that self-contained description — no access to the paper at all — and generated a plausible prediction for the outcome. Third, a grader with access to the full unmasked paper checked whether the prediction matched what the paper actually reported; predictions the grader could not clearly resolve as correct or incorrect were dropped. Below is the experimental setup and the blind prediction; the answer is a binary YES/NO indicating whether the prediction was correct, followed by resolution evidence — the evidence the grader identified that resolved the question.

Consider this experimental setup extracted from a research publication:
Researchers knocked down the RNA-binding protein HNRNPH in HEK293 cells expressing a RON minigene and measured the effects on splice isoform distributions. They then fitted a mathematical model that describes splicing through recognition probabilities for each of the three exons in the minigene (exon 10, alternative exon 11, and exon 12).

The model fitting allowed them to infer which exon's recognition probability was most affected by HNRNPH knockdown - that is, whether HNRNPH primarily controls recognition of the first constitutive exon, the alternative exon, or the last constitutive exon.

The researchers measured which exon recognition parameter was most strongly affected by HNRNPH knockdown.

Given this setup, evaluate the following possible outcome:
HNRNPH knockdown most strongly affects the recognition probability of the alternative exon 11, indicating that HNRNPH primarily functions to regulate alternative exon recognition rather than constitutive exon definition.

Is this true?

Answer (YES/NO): YES